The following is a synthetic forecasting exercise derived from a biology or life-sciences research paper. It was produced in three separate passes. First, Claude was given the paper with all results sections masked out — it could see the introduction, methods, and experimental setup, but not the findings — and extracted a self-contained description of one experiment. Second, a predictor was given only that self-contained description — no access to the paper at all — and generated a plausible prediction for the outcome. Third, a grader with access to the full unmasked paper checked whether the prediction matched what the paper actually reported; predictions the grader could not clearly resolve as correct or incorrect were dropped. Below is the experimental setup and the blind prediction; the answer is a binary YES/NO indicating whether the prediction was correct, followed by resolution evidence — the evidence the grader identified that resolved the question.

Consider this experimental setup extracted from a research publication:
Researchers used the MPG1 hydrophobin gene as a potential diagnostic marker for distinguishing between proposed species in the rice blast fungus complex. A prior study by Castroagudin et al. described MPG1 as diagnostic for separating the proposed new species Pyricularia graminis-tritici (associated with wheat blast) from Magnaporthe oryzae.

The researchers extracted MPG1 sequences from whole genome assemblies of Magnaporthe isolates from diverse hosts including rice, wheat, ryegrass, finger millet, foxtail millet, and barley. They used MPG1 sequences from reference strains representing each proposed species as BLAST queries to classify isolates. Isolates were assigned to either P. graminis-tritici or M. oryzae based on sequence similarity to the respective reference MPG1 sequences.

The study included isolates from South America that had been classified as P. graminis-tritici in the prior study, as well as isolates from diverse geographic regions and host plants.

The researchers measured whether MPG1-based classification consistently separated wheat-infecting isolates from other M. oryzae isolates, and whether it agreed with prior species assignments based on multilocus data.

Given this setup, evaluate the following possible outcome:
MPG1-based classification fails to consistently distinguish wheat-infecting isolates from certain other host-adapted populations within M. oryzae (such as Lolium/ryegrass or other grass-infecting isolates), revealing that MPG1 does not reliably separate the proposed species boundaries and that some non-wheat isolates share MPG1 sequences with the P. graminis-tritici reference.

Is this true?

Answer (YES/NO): YES